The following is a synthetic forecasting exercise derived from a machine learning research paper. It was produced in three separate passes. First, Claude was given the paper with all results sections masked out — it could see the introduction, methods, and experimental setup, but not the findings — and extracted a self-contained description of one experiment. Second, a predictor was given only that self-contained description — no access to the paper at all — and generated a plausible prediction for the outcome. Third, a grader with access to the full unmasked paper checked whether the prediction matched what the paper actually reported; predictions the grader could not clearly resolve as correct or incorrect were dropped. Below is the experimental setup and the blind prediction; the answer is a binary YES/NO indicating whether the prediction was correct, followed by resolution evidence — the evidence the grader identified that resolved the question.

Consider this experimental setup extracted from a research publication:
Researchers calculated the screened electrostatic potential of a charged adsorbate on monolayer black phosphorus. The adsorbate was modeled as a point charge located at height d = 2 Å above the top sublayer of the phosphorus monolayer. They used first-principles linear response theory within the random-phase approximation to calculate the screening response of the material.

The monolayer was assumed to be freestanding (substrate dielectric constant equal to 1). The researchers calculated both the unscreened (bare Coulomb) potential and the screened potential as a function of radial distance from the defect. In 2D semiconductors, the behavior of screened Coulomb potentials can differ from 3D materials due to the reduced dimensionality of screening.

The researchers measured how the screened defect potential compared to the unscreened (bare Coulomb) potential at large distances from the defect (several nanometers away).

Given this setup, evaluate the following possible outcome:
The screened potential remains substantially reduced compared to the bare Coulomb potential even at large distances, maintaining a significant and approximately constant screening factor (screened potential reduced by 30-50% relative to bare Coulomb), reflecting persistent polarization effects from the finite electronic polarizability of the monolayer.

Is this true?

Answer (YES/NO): NO